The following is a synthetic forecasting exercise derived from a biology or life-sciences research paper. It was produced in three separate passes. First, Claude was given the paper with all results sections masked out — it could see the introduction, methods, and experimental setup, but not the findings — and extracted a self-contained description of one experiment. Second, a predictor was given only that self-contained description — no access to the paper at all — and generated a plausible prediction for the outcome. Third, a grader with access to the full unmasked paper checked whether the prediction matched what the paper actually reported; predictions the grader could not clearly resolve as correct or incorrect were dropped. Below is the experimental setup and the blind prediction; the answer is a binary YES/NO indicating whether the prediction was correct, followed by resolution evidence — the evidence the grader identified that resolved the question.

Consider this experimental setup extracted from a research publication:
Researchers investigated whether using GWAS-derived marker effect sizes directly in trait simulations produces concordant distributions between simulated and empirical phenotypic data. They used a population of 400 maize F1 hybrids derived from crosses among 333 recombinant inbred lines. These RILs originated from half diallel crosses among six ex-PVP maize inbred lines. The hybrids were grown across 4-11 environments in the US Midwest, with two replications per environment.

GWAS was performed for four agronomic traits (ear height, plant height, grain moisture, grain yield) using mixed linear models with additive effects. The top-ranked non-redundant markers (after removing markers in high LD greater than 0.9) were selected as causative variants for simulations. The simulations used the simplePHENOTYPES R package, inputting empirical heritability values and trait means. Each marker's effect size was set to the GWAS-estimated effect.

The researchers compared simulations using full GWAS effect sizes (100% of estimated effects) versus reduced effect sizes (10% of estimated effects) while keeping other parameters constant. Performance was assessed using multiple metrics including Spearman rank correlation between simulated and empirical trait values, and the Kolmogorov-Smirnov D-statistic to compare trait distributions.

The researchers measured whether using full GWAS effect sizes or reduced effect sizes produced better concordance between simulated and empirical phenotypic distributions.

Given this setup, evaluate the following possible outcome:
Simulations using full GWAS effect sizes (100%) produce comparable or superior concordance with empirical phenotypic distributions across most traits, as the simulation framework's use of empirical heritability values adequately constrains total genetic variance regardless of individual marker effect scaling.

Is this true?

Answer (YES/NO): NO